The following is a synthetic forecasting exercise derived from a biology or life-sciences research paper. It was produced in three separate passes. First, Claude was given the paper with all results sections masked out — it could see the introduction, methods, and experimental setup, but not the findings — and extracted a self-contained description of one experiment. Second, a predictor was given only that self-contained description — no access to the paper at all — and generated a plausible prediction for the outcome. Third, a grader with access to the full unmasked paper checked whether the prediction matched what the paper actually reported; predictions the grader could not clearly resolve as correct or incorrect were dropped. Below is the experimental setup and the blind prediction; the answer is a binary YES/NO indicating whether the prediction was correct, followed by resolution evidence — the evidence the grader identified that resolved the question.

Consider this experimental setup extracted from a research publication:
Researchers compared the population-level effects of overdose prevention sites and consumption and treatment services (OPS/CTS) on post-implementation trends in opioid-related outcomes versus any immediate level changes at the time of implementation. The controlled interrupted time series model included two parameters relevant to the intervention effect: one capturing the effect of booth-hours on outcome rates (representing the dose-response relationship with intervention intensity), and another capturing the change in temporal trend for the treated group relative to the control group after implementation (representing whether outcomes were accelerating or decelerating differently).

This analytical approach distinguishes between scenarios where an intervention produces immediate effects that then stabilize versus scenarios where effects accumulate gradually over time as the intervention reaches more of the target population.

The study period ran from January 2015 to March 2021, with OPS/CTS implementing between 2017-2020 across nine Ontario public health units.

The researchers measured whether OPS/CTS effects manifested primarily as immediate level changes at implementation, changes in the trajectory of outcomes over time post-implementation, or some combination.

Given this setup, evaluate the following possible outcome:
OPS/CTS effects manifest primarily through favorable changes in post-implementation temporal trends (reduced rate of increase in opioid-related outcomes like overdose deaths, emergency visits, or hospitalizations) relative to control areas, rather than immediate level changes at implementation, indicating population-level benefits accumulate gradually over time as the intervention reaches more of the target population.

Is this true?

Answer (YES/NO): NO